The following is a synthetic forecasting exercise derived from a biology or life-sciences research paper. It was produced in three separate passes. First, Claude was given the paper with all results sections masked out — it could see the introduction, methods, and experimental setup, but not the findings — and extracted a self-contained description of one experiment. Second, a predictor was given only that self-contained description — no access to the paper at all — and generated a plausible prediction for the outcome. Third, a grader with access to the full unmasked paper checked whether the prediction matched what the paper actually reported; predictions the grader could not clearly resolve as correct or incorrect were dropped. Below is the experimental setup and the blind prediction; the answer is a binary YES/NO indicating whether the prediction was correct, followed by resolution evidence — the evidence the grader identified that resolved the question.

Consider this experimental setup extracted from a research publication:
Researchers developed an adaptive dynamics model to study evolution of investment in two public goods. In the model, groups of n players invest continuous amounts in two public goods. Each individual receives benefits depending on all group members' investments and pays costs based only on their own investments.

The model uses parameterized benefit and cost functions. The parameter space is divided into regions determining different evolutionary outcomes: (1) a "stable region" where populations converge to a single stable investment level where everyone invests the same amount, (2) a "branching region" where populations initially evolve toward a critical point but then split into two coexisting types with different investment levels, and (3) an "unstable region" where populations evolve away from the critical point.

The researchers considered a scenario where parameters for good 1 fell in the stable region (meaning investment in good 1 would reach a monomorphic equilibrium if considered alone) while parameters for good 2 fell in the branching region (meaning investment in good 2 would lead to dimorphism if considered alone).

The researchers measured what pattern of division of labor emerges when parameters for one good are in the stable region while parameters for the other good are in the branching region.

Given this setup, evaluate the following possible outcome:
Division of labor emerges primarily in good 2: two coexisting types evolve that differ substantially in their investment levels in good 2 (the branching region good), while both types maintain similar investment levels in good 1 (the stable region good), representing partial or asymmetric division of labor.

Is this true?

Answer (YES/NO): YES